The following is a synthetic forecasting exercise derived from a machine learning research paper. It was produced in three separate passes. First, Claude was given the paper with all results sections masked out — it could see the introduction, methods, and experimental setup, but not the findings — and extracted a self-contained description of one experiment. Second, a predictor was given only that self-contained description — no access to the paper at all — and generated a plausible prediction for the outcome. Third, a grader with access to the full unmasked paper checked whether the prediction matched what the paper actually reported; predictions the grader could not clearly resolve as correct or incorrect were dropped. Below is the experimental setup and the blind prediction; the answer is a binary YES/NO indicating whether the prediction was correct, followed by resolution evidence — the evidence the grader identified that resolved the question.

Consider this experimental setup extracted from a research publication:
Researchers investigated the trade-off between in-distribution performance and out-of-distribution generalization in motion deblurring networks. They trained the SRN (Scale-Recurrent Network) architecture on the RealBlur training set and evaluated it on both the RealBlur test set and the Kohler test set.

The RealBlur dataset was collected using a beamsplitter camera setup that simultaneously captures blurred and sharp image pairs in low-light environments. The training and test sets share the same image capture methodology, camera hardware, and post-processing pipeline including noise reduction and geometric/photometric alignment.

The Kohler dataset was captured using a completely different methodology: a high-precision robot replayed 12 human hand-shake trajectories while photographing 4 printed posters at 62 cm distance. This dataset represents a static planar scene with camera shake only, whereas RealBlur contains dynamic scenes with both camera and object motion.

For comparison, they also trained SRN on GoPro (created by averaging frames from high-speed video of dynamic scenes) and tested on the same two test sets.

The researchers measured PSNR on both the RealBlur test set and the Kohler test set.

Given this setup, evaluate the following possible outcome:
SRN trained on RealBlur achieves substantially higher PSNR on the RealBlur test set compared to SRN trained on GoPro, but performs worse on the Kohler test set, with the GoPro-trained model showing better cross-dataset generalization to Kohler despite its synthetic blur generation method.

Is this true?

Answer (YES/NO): YES